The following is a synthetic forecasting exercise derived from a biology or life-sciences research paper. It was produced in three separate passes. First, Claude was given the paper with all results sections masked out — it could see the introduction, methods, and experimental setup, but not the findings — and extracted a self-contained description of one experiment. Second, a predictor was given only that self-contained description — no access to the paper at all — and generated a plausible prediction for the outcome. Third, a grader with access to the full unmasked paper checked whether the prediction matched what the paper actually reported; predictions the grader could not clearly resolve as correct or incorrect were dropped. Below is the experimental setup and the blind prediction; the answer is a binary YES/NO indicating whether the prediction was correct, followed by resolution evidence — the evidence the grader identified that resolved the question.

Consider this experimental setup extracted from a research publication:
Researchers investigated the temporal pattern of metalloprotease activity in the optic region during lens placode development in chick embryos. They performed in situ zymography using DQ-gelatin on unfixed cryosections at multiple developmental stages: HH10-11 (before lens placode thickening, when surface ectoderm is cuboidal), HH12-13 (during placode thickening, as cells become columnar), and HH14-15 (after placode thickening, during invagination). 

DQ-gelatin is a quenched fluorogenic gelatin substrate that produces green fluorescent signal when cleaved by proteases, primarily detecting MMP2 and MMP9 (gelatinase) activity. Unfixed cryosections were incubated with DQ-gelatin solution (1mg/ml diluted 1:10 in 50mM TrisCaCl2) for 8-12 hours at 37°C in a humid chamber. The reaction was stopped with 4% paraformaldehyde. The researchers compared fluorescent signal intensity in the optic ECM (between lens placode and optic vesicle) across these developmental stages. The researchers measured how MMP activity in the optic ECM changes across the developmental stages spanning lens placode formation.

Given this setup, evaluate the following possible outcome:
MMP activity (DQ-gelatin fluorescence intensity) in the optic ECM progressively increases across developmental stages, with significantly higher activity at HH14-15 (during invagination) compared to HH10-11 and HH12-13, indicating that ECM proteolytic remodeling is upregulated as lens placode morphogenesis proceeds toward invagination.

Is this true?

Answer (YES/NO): NO